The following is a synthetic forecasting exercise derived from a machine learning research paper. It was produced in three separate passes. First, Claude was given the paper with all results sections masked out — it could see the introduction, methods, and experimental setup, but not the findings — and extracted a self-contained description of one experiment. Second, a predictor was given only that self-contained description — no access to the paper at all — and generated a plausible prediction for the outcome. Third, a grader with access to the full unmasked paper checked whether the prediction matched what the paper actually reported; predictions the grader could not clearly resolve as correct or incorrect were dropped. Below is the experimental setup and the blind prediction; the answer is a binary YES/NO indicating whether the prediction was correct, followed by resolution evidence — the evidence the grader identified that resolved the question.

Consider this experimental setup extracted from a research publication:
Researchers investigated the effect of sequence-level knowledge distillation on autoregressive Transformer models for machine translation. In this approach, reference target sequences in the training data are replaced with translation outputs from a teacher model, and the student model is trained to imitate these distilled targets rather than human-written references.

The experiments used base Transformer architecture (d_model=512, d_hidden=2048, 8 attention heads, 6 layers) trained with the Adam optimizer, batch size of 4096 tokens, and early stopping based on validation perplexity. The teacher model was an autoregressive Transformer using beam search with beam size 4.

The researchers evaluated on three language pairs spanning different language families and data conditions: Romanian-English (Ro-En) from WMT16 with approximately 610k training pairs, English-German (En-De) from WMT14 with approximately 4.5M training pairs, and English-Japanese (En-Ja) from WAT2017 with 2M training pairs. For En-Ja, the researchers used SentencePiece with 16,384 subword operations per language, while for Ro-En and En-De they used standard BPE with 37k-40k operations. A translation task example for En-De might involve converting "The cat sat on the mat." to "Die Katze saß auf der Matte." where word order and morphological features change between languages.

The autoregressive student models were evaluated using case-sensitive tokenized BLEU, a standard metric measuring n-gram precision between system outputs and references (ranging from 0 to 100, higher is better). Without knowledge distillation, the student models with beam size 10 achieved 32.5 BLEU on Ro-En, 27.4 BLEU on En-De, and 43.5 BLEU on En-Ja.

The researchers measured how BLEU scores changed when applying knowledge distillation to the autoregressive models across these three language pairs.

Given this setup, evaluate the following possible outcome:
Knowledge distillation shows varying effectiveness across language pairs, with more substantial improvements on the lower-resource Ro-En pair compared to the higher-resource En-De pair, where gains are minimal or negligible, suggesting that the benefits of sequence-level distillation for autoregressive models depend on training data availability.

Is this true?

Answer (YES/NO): NO